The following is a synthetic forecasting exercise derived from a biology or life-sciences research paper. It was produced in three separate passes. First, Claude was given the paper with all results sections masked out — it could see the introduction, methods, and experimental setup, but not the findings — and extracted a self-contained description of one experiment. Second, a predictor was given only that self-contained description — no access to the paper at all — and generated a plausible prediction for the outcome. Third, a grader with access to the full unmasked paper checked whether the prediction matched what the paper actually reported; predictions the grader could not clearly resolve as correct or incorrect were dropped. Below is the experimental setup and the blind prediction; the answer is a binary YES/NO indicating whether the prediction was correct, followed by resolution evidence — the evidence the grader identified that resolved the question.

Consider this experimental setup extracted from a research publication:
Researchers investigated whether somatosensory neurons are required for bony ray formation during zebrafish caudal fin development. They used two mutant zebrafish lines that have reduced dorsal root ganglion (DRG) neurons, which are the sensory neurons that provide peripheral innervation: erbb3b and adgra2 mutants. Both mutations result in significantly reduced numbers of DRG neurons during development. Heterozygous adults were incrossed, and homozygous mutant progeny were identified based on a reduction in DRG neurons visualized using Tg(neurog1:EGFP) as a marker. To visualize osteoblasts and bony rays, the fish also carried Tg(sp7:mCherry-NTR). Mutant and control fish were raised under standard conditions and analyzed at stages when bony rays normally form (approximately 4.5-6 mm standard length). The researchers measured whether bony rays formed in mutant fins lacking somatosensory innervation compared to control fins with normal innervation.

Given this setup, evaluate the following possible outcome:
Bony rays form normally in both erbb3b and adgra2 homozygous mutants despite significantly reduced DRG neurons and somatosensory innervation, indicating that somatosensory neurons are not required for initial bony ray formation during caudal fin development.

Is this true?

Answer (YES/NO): YES